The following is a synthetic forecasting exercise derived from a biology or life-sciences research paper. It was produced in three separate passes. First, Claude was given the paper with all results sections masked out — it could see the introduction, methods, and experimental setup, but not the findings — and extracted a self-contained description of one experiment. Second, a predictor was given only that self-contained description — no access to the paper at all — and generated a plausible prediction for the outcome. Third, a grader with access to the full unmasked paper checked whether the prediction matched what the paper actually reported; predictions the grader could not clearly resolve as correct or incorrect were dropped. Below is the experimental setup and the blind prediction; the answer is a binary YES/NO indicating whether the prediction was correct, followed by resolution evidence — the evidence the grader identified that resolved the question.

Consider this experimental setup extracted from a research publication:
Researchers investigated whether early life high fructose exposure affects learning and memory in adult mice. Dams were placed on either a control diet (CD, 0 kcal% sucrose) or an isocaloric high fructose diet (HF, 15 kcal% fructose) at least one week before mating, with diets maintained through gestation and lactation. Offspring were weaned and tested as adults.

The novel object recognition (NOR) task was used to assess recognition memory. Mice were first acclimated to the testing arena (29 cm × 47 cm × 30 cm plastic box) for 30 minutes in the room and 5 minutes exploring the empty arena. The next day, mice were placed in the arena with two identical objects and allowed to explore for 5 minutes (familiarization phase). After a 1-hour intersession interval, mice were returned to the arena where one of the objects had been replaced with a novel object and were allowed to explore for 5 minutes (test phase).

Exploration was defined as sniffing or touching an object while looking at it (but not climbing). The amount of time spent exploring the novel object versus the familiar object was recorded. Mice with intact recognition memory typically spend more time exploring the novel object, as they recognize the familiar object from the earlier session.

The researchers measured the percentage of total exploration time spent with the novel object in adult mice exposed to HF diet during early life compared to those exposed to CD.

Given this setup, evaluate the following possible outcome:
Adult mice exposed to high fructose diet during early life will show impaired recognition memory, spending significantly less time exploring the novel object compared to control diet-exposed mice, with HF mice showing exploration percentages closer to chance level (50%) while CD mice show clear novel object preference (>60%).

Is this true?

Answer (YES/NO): YES